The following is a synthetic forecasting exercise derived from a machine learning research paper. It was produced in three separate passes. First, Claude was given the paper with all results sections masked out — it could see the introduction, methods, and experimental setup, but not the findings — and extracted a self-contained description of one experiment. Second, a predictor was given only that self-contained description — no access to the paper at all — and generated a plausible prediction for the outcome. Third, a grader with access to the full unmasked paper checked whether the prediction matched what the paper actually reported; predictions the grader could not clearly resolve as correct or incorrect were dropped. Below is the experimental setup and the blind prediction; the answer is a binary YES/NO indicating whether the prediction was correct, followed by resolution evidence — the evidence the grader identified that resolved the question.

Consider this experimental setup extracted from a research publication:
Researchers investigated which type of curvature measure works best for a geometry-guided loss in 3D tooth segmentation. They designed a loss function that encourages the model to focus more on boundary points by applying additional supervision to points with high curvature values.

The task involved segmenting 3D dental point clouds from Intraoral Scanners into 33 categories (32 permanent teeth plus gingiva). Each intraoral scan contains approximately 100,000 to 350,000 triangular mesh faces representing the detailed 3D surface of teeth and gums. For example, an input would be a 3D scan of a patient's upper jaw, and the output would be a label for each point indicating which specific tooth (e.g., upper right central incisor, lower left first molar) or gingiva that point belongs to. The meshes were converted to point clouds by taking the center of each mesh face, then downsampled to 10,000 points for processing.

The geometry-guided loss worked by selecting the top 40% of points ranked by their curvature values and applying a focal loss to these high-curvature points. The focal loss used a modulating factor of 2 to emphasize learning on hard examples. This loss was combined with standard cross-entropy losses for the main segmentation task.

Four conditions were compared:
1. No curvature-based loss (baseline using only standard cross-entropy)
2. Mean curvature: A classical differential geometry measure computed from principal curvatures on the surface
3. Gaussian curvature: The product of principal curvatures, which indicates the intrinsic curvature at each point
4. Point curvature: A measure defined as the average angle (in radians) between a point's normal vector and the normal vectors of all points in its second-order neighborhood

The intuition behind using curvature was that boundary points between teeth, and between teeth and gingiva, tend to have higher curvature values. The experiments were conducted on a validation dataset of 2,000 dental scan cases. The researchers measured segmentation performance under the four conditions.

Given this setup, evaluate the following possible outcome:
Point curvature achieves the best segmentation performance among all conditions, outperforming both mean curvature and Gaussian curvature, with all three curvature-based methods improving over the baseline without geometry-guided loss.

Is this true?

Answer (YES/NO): NO